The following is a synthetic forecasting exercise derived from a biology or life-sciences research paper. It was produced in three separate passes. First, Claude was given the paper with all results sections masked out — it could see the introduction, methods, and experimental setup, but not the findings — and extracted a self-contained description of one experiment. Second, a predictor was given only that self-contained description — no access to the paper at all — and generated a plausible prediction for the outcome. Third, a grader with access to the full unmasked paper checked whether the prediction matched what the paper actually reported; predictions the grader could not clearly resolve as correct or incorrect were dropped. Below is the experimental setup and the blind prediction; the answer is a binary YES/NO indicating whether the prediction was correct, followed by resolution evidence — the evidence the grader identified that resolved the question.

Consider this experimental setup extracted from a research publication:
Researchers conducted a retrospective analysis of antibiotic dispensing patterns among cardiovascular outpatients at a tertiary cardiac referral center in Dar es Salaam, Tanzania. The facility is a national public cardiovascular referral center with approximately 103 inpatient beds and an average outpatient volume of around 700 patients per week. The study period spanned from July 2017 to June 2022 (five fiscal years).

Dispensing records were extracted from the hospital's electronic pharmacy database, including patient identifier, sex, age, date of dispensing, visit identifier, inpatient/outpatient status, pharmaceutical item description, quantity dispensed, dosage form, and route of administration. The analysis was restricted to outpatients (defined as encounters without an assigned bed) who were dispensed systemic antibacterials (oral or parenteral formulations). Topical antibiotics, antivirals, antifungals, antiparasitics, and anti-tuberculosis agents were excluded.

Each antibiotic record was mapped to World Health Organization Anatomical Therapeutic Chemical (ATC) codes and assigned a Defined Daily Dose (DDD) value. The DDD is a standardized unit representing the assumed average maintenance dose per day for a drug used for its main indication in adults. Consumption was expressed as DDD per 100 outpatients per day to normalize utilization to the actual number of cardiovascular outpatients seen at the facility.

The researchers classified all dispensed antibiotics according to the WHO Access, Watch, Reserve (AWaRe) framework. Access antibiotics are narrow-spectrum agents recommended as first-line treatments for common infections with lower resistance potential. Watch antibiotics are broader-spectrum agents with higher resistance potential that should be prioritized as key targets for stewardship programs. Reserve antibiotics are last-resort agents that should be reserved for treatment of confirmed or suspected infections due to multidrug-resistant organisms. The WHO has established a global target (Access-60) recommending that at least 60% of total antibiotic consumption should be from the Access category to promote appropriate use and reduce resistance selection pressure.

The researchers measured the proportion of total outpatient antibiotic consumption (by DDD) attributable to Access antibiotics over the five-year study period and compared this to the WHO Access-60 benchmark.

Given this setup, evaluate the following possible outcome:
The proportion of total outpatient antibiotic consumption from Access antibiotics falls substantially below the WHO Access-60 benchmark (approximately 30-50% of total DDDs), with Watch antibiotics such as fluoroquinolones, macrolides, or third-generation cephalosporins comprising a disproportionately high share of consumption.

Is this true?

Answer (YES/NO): YES